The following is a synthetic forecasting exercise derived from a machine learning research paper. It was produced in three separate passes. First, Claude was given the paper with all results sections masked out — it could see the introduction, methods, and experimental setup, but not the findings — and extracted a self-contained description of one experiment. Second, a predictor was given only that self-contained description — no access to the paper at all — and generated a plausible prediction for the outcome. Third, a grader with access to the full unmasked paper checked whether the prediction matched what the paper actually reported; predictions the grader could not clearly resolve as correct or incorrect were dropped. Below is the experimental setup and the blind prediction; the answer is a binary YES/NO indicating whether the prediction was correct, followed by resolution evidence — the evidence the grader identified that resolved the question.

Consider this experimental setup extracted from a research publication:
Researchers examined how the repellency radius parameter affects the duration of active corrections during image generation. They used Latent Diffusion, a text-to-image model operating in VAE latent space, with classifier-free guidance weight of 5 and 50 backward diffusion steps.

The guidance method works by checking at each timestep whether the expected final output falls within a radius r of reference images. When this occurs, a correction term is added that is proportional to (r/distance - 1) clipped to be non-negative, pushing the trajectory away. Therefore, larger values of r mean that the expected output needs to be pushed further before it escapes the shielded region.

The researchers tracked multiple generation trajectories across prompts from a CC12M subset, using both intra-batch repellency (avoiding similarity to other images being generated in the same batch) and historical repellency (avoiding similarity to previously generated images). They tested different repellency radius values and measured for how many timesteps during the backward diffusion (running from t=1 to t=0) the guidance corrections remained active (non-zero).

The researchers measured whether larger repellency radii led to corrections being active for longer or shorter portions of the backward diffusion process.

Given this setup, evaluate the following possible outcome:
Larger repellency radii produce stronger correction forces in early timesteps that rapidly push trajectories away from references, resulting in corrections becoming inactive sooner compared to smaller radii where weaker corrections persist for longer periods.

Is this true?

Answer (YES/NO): NO